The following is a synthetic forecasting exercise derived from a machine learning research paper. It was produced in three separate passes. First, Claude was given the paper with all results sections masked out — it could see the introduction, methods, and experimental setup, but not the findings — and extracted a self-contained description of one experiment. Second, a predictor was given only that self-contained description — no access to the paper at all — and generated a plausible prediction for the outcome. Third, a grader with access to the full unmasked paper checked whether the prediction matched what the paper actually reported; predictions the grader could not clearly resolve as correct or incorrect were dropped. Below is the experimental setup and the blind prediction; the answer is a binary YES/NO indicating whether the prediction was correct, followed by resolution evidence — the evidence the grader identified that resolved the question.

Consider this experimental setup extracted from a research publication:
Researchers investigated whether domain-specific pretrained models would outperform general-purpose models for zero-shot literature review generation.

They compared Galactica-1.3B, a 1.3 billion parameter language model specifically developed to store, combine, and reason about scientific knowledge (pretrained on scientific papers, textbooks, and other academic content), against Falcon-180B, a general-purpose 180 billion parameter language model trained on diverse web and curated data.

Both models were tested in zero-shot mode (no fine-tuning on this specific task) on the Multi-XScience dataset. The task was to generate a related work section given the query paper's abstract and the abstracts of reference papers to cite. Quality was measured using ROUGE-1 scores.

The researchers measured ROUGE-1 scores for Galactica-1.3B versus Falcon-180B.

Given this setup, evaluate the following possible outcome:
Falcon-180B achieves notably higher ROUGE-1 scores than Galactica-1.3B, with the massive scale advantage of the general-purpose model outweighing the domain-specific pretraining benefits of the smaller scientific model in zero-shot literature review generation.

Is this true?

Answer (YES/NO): YES